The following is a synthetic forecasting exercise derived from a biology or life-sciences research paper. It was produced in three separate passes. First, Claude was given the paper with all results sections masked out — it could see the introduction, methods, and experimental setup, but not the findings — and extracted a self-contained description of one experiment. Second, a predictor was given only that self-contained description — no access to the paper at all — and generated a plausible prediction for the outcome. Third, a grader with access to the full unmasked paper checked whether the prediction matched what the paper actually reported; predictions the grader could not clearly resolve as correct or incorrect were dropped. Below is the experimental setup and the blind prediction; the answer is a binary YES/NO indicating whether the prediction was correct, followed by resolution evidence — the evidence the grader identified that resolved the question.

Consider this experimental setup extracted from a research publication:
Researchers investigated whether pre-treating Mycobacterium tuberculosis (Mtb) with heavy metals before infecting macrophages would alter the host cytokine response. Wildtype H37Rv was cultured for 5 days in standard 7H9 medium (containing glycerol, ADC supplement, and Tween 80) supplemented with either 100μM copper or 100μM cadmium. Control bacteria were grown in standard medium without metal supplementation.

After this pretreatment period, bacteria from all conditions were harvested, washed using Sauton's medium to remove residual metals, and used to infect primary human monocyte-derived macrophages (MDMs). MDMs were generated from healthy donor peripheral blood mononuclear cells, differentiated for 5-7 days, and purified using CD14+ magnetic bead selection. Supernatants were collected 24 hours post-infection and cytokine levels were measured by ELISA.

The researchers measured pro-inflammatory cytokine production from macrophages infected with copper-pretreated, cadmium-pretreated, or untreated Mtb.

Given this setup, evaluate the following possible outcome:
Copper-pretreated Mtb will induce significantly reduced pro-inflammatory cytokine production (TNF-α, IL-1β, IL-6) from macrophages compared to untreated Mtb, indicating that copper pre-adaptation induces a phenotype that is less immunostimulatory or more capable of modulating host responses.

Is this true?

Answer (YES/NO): NO